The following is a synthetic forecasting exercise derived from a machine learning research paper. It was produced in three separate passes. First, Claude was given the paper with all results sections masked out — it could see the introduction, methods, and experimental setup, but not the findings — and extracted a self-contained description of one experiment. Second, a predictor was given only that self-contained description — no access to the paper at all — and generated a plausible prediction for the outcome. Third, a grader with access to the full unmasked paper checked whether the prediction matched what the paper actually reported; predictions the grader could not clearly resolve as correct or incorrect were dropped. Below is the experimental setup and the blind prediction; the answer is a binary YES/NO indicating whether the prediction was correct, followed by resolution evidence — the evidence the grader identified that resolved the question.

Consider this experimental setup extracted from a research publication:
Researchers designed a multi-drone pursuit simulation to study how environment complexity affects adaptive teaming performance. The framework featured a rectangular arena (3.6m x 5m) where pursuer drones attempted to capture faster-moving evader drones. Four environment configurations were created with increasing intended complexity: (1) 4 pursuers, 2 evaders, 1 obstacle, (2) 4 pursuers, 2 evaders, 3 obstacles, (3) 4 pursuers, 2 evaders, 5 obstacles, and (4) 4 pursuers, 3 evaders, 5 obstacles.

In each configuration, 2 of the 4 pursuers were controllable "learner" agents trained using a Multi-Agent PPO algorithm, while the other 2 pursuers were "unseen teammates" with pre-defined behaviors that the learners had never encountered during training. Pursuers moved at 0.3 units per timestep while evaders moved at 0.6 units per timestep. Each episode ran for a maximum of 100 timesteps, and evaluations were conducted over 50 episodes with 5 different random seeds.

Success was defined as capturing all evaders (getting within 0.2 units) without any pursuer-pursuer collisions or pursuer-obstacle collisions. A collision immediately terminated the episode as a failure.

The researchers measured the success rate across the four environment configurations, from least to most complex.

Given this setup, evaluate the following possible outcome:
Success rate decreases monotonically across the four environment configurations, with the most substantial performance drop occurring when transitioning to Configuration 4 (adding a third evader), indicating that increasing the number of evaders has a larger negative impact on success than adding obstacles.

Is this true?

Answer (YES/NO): NO